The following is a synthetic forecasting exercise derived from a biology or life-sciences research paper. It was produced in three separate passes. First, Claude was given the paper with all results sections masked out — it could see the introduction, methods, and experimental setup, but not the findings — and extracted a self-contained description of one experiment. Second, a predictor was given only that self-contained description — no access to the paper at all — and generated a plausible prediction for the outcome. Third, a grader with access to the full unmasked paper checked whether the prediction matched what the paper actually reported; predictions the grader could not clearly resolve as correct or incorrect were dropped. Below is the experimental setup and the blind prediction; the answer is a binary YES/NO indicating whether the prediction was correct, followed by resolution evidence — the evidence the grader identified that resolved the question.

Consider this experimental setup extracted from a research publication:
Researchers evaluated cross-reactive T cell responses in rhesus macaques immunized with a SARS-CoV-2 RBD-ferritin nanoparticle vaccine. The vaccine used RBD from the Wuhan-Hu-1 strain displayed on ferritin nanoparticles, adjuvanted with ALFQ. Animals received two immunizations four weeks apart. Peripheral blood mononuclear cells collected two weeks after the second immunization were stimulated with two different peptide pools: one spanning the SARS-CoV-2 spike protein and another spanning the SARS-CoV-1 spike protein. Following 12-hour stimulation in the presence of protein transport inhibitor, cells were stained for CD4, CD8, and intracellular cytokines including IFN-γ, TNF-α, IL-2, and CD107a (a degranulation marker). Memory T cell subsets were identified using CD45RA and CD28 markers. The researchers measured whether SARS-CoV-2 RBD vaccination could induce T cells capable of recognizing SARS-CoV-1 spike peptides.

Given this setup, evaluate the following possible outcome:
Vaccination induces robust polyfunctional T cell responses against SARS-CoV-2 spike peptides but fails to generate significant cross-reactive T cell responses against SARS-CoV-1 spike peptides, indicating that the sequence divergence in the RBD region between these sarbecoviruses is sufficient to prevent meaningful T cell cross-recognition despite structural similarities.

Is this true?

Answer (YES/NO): NO